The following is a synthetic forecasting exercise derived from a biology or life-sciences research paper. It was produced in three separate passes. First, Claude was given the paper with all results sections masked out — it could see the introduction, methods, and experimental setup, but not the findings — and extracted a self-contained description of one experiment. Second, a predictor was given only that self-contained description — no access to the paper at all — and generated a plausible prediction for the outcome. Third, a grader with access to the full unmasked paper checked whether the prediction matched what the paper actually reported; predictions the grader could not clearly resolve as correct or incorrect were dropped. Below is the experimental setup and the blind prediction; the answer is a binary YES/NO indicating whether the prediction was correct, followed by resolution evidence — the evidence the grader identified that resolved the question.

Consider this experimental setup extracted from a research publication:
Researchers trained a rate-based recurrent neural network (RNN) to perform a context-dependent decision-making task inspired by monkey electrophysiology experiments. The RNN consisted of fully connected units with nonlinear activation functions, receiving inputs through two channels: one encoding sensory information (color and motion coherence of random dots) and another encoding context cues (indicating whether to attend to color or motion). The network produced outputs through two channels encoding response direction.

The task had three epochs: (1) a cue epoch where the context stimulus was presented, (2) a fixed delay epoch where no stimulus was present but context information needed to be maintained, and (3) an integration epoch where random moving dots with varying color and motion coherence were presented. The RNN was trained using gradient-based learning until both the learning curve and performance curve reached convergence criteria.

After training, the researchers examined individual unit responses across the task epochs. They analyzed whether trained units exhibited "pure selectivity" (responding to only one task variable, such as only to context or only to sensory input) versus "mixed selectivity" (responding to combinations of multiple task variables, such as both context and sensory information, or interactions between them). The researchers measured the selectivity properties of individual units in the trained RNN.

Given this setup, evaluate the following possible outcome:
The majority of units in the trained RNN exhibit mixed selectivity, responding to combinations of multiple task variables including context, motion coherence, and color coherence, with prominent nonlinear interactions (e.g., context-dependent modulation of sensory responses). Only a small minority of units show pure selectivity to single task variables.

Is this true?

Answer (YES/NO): NO